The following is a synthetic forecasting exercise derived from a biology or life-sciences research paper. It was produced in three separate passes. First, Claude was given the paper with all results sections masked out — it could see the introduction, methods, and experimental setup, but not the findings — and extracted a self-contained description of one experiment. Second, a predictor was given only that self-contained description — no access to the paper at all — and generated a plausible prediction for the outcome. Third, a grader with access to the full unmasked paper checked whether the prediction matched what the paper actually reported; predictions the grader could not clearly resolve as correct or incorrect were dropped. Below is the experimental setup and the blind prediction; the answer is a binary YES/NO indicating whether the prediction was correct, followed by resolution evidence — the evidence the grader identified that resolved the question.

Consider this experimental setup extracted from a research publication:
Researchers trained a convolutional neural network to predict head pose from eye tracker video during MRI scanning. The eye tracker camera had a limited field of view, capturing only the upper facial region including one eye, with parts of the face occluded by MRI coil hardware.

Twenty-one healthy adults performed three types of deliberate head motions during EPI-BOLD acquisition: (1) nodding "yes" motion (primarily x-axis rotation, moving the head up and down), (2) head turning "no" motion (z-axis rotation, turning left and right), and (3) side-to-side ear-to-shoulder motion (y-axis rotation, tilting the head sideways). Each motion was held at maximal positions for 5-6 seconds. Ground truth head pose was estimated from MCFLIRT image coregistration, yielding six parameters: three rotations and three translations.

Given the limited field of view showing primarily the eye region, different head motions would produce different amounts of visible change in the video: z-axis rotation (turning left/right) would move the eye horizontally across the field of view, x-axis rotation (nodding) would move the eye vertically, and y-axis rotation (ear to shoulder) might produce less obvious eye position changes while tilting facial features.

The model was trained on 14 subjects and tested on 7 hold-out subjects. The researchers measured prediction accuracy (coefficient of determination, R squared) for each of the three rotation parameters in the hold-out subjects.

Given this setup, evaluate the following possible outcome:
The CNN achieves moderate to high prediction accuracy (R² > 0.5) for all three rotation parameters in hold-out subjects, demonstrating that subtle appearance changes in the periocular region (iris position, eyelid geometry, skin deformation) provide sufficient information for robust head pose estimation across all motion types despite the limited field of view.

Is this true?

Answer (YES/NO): NO